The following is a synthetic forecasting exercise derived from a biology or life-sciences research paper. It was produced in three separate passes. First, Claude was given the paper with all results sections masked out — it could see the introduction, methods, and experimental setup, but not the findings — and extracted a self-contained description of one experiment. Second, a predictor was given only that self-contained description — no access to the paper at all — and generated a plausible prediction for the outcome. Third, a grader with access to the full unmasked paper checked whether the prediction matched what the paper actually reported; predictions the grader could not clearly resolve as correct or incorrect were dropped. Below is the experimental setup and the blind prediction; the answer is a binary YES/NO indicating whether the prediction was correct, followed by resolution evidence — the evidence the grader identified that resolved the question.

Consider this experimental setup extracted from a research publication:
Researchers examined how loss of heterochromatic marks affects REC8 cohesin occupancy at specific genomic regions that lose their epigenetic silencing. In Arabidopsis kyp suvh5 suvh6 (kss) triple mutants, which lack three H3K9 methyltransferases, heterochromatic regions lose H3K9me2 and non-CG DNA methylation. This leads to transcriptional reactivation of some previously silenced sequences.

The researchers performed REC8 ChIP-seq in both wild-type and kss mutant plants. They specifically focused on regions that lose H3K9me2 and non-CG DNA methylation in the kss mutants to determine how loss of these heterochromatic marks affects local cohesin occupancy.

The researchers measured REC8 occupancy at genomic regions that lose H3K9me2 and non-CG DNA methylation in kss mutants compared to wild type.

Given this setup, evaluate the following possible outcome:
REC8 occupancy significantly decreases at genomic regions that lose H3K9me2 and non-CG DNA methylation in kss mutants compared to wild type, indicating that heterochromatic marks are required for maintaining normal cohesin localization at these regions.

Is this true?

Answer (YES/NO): YES